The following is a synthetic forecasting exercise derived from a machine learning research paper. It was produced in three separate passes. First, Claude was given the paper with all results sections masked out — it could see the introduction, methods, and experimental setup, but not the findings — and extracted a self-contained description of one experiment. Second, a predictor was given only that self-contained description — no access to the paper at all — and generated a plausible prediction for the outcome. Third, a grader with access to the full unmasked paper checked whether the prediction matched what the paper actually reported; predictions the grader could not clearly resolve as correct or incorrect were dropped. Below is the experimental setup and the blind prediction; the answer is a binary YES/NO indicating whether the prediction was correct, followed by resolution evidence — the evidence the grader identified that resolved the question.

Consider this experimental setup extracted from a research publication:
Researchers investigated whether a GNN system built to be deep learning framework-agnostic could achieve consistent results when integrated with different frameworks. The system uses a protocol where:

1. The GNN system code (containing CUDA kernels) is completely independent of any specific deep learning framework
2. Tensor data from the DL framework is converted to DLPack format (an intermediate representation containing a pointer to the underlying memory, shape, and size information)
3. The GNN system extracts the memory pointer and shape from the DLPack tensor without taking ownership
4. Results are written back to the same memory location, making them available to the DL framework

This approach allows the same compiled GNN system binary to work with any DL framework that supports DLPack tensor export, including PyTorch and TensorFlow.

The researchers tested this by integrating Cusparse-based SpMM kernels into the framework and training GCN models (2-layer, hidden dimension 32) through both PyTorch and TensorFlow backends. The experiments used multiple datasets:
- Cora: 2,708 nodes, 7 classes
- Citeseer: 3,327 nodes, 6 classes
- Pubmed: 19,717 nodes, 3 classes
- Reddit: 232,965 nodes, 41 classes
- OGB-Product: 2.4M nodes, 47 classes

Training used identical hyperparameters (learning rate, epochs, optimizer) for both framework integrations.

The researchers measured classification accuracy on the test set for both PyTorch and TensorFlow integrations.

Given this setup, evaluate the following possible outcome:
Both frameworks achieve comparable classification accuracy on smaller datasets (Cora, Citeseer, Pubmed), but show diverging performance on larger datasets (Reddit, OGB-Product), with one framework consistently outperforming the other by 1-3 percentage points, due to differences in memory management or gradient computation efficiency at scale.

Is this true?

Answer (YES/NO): NO